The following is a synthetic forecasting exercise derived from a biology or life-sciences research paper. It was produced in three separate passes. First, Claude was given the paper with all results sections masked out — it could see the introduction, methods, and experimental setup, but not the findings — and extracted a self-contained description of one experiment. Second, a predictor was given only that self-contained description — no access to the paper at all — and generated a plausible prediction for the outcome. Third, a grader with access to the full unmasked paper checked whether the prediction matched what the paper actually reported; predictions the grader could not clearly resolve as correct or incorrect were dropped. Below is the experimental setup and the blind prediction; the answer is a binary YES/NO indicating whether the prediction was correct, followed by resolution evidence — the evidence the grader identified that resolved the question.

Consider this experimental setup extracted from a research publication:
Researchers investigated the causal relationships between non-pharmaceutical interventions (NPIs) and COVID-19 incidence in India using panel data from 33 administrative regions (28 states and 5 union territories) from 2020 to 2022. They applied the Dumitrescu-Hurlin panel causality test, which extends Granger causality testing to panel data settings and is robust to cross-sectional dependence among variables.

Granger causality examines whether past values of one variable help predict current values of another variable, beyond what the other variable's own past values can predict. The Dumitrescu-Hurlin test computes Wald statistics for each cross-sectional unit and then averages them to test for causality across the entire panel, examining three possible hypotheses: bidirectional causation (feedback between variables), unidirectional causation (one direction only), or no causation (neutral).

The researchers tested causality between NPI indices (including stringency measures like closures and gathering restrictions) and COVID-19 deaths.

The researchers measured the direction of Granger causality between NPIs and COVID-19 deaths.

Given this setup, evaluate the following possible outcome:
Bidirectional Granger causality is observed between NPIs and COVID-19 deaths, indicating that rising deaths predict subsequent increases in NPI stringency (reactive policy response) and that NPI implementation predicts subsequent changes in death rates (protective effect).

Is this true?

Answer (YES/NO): YES